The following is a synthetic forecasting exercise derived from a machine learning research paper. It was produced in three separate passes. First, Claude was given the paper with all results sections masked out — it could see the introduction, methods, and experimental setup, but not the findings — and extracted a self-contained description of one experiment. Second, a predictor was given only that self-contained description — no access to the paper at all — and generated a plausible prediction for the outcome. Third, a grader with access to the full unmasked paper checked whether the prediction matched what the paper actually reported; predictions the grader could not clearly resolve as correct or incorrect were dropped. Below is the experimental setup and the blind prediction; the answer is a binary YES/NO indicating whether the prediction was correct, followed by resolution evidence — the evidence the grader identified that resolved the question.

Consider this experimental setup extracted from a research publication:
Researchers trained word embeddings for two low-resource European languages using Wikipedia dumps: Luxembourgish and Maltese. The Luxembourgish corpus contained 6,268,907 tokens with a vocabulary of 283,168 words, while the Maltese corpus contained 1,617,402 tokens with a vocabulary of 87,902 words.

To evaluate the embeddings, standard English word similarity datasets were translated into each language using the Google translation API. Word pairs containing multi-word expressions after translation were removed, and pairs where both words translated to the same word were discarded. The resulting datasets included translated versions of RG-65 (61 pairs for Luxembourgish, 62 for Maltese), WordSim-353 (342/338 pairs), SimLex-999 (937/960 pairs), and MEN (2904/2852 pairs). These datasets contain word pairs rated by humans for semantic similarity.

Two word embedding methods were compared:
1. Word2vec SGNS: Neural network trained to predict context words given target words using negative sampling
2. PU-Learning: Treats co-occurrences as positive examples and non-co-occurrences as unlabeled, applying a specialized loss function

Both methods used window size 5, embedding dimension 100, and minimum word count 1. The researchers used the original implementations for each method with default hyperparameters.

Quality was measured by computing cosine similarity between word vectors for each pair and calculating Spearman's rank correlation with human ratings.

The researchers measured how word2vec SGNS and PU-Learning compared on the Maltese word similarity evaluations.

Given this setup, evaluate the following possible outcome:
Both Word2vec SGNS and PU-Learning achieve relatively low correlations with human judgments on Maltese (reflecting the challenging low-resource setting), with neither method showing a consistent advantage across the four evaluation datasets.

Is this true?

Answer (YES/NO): YES